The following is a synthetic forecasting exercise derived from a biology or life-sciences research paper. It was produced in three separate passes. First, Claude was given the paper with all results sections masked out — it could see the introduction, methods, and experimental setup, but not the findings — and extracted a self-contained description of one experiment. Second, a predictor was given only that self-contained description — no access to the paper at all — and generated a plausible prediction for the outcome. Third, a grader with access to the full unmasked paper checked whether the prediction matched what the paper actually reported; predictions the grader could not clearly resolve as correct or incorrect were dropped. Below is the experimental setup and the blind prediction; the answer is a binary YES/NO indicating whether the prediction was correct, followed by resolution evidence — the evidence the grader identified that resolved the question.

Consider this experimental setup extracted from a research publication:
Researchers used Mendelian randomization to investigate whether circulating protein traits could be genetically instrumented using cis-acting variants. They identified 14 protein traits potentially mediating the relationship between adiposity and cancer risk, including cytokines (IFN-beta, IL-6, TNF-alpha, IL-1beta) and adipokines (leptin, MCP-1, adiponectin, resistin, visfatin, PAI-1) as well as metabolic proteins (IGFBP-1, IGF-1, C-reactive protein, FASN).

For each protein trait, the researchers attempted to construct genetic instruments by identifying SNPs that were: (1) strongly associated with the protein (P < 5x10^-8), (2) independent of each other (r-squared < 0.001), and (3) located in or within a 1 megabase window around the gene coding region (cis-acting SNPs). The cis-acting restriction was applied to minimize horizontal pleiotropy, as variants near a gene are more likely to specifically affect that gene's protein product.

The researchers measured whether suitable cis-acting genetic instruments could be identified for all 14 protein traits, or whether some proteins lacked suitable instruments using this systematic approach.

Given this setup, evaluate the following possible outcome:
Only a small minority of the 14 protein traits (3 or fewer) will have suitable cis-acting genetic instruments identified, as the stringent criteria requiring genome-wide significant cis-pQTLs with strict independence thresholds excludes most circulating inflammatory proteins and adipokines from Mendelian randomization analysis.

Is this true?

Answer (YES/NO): NO